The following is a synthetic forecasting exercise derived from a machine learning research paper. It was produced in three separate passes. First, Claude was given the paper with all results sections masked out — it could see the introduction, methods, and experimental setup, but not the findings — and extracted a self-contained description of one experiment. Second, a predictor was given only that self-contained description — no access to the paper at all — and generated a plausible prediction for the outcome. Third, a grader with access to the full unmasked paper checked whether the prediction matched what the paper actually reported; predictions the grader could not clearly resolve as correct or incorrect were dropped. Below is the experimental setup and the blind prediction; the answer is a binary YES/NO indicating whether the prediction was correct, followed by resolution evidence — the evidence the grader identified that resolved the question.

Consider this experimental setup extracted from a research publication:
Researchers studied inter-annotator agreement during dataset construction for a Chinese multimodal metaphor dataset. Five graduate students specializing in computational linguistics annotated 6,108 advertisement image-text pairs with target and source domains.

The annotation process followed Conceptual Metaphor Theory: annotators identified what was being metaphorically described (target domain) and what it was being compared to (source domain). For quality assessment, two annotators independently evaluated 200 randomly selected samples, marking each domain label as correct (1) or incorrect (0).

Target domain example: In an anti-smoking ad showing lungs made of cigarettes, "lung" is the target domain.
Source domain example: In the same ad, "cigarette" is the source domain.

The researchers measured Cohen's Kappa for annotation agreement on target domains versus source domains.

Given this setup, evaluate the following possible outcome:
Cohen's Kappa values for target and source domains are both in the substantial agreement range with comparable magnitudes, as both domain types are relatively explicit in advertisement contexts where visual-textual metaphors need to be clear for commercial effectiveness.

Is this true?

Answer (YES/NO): NO